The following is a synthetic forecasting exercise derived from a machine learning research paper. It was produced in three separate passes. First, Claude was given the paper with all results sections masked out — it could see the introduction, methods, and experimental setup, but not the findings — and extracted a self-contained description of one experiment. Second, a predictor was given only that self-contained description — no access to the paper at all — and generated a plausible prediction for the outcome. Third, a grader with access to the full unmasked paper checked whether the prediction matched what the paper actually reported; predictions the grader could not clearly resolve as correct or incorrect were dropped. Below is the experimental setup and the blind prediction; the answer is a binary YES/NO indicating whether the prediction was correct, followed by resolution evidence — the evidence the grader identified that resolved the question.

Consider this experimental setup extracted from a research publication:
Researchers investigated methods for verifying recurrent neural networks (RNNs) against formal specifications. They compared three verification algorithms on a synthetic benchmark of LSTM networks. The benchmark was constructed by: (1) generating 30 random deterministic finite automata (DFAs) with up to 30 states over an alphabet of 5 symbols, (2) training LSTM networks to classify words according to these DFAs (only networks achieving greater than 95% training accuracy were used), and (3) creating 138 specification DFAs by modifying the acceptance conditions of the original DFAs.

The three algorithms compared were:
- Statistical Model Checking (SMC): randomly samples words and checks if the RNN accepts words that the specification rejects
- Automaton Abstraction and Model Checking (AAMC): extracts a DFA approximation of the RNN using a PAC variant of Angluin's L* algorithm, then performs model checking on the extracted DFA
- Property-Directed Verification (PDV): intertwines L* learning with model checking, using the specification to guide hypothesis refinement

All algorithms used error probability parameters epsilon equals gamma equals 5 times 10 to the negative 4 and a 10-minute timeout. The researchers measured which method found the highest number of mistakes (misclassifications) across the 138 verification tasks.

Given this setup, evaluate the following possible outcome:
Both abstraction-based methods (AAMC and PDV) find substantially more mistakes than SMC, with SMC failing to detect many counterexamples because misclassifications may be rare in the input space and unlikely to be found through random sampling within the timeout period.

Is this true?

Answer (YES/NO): NO